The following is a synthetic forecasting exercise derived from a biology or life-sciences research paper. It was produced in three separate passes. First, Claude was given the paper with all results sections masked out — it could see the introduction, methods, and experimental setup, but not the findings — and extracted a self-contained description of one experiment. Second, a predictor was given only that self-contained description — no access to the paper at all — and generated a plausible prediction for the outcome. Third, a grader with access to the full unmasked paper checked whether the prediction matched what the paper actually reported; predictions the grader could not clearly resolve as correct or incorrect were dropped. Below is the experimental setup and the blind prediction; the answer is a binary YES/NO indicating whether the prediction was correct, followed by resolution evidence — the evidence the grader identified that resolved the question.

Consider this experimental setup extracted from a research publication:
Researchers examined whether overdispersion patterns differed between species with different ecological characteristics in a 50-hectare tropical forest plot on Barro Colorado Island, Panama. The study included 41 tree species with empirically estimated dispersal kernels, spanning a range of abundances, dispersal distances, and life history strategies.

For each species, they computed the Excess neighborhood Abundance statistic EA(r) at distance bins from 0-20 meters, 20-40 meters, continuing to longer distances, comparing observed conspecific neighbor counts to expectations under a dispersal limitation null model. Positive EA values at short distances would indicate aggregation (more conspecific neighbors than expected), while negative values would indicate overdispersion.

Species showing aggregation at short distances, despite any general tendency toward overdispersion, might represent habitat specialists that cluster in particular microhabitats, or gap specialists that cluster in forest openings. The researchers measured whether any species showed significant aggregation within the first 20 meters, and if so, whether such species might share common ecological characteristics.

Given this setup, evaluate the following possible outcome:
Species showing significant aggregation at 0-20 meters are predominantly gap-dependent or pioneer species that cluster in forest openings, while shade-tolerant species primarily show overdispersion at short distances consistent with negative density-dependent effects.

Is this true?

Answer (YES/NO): NO